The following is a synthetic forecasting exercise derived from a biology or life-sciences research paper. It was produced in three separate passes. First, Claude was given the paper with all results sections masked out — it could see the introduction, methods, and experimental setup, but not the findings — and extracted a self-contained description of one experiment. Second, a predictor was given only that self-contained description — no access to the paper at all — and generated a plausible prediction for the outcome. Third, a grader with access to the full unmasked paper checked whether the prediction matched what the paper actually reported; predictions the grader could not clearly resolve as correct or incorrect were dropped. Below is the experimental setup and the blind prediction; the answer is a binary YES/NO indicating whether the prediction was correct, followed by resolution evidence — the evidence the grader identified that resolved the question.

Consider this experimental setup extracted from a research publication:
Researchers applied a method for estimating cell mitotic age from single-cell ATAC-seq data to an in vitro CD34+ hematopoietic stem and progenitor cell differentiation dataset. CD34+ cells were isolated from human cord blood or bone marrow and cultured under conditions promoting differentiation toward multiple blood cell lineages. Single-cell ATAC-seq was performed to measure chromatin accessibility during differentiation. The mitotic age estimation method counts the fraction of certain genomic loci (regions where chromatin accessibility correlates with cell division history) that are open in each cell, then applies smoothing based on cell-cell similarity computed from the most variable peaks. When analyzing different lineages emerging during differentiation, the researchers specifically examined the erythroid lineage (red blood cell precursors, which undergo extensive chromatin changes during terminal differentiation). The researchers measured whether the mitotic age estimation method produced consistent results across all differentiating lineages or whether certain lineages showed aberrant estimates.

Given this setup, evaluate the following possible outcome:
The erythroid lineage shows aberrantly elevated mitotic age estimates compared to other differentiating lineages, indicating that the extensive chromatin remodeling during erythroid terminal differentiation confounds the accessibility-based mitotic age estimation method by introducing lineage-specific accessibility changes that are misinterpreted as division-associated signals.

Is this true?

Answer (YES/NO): NO